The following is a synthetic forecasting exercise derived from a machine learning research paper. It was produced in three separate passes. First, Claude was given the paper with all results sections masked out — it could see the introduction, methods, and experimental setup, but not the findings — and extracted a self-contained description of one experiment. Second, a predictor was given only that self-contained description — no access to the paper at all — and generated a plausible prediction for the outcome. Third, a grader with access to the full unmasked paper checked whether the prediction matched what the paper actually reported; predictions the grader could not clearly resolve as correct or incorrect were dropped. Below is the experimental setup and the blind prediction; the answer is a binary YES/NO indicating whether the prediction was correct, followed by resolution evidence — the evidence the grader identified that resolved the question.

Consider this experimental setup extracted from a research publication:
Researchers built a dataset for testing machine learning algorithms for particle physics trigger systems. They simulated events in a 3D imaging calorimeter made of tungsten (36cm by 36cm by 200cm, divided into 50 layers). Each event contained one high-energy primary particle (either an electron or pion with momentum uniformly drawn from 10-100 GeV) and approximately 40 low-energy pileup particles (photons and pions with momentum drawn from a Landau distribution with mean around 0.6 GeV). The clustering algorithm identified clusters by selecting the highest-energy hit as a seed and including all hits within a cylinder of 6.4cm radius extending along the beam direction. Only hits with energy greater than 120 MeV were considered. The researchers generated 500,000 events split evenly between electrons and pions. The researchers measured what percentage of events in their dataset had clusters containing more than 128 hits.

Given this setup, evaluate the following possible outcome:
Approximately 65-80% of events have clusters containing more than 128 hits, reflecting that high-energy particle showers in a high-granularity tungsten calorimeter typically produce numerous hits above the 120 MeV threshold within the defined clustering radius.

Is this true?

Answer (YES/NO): NO